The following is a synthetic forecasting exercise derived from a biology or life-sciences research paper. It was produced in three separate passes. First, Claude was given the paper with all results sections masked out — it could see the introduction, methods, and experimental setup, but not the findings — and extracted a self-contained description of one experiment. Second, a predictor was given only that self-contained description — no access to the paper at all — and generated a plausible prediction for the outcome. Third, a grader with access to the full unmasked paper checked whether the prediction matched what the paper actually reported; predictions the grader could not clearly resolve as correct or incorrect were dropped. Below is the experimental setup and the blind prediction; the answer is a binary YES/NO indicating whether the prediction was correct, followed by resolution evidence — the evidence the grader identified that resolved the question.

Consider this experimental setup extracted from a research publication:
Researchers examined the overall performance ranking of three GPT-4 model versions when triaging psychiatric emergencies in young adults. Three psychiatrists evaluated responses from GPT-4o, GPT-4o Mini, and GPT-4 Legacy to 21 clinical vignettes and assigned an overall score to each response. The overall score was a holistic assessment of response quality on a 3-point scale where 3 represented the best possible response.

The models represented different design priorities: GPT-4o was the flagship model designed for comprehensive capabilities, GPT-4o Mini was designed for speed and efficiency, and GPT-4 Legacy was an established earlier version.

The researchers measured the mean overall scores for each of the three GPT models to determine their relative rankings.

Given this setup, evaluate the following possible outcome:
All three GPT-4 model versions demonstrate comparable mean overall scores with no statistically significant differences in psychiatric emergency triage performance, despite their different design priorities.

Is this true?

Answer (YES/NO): NO